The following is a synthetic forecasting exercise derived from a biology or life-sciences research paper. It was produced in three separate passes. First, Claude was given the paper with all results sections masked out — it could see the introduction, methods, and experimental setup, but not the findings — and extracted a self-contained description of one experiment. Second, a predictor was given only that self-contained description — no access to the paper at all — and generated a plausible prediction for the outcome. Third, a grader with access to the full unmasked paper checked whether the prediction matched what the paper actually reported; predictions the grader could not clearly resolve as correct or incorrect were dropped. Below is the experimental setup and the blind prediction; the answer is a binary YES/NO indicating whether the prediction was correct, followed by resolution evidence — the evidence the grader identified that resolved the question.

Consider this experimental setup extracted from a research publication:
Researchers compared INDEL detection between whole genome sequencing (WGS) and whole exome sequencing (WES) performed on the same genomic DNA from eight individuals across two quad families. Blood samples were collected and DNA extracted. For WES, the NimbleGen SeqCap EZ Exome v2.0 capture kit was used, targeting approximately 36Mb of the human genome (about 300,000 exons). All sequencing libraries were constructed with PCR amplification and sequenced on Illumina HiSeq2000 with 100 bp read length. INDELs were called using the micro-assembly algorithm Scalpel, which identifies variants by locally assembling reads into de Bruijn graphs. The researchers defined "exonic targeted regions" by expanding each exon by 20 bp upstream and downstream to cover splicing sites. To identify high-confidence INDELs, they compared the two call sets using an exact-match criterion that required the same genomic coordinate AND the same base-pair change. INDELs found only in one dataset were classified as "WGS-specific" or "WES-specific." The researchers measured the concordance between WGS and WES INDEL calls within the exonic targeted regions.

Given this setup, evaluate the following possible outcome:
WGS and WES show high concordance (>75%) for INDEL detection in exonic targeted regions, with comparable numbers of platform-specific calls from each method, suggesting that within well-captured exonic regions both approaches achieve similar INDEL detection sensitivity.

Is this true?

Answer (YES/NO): NO